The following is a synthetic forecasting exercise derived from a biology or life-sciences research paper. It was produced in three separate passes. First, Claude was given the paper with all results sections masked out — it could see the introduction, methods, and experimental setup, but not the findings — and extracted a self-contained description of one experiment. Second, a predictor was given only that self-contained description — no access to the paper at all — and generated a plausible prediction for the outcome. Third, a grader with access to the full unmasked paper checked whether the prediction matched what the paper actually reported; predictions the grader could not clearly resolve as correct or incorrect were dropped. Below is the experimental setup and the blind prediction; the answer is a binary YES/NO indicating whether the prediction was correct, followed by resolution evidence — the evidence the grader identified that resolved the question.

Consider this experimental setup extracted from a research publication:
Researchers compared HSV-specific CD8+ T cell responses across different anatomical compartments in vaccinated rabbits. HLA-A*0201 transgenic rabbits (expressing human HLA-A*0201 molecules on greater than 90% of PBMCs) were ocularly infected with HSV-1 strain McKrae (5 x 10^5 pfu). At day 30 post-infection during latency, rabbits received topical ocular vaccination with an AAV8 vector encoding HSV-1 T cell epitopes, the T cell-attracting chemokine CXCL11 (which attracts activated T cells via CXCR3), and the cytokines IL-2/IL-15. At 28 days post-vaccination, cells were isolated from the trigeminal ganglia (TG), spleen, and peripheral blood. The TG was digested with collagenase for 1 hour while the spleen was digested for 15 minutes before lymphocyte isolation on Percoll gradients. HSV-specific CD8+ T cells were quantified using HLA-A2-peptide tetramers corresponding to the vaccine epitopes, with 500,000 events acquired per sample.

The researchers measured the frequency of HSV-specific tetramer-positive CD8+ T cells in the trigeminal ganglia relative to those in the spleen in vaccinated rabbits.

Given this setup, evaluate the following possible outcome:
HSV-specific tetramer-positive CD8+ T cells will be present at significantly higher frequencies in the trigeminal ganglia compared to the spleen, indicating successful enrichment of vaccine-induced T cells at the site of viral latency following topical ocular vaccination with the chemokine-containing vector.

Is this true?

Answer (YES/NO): YES